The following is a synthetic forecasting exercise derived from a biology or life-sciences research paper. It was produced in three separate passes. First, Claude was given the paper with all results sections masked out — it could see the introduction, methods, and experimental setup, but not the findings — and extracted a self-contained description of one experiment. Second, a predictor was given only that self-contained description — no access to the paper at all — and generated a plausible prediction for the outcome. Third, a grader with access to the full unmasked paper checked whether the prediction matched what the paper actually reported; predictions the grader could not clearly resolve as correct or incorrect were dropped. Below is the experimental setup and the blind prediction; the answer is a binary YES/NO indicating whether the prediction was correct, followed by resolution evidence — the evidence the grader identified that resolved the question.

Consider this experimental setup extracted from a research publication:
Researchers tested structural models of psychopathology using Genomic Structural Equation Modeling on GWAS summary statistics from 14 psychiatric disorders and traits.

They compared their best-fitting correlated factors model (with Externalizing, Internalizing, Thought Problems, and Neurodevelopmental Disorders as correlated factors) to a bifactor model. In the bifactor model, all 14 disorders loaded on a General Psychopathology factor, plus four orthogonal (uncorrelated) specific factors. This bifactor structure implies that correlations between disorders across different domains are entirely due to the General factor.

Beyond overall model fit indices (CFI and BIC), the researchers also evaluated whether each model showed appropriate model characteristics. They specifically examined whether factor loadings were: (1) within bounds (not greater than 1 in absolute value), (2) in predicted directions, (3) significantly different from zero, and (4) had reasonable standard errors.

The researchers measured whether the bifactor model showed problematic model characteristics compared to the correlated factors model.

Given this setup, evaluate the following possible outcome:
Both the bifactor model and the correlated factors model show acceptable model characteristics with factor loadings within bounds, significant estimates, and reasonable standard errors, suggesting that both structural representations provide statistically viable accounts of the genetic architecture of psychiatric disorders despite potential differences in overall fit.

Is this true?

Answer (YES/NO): NO